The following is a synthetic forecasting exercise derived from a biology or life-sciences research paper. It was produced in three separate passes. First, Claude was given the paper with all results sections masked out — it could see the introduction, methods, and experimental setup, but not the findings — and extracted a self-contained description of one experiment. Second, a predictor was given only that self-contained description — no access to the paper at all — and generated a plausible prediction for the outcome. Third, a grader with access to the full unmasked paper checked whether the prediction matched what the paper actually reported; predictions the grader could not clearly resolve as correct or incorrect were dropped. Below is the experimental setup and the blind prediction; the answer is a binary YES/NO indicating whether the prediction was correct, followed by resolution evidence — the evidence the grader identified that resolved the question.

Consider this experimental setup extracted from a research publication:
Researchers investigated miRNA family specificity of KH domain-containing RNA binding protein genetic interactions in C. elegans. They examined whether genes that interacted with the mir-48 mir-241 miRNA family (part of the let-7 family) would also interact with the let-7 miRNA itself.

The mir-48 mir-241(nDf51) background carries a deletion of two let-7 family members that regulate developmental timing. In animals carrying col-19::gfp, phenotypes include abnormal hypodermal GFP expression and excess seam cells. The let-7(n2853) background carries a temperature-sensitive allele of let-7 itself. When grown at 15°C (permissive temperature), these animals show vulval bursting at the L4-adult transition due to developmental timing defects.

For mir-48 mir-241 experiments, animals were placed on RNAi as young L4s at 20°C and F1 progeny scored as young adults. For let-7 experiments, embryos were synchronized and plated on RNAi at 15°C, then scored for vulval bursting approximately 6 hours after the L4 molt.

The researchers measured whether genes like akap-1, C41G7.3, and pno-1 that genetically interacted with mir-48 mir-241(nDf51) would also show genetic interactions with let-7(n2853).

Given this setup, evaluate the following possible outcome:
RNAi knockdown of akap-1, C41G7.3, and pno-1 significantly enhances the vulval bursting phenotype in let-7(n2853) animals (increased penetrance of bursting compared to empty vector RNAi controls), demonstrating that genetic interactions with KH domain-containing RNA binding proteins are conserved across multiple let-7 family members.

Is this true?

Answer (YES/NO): NO